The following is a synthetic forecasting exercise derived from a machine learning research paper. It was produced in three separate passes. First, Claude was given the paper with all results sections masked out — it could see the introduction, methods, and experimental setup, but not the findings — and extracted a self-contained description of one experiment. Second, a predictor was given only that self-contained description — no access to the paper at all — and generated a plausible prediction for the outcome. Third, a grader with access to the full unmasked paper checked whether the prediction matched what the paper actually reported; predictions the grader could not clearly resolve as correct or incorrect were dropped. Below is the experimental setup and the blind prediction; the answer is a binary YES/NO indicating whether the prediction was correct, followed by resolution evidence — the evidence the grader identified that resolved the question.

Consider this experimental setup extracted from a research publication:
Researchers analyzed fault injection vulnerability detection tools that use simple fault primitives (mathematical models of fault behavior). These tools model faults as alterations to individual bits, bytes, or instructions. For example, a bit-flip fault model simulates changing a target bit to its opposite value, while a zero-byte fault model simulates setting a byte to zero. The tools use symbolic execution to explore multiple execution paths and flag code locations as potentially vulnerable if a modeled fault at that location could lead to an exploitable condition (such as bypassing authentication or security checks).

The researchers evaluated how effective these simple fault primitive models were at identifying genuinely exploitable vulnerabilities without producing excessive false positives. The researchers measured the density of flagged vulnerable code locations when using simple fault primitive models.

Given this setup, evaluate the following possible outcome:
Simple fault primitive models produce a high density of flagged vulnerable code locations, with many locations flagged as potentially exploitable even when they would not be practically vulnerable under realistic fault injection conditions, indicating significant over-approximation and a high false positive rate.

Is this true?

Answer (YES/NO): YES